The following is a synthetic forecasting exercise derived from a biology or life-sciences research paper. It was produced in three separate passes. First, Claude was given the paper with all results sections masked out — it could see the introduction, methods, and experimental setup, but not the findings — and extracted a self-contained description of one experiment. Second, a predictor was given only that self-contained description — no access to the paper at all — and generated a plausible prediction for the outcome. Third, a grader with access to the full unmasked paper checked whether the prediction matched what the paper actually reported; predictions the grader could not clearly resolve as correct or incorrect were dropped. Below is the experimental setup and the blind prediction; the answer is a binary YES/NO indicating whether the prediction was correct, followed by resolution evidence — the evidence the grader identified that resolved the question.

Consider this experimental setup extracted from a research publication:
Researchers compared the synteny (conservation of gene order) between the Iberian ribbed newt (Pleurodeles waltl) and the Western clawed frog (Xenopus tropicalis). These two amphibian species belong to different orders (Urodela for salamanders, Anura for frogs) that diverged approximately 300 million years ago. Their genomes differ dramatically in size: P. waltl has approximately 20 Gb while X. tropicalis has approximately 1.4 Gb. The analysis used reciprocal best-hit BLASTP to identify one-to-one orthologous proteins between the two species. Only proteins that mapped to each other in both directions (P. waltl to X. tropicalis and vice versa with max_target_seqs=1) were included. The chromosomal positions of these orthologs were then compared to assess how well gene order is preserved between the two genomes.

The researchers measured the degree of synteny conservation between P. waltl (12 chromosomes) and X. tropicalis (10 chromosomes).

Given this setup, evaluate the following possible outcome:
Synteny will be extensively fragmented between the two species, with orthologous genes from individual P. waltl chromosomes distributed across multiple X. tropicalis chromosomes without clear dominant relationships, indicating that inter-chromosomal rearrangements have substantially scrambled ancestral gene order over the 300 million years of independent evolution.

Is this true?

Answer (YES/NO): NO